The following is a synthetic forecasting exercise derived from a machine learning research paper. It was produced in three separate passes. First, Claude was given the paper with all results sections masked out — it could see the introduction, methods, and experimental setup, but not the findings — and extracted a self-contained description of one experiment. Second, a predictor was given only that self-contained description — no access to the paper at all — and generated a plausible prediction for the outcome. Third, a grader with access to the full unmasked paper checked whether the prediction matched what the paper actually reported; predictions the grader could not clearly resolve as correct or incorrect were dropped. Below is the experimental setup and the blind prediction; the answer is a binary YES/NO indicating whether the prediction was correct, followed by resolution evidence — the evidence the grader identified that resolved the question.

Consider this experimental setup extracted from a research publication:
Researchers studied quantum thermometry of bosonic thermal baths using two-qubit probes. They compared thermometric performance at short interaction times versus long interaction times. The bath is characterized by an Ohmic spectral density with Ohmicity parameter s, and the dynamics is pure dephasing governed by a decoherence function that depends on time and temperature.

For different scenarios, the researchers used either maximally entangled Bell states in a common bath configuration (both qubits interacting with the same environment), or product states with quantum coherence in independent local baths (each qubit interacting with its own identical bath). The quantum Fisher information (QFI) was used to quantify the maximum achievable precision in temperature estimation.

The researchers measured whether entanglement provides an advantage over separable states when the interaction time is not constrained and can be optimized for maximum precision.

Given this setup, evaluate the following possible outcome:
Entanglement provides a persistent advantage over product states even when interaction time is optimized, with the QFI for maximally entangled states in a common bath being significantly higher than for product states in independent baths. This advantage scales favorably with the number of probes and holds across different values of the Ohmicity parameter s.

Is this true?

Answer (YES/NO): NO